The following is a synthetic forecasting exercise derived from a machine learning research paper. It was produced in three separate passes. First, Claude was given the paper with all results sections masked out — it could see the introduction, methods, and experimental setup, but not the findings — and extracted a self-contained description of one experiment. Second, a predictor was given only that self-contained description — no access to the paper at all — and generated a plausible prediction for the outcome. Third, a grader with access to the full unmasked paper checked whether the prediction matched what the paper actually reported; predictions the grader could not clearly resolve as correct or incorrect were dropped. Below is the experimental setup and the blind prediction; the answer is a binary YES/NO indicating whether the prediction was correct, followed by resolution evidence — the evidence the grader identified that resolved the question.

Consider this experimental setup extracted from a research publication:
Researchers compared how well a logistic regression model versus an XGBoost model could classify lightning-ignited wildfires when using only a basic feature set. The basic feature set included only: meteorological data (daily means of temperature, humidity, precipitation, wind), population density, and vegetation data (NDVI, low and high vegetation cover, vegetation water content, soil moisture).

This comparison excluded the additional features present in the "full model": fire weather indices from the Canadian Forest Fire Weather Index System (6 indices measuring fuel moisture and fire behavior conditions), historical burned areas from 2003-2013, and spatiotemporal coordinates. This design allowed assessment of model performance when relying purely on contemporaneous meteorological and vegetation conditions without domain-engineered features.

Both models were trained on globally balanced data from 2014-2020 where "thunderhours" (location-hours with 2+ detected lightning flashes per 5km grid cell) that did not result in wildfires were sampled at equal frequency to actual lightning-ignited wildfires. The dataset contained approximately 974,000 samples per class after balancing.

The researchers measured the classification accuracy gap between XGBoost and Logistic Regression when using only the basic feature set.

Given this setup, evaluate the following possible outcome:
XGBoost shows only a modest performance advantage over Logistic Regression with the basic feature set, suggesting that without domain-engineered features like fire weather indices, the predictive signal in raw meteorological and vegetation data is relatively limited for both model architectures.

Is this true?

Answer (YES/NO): NO